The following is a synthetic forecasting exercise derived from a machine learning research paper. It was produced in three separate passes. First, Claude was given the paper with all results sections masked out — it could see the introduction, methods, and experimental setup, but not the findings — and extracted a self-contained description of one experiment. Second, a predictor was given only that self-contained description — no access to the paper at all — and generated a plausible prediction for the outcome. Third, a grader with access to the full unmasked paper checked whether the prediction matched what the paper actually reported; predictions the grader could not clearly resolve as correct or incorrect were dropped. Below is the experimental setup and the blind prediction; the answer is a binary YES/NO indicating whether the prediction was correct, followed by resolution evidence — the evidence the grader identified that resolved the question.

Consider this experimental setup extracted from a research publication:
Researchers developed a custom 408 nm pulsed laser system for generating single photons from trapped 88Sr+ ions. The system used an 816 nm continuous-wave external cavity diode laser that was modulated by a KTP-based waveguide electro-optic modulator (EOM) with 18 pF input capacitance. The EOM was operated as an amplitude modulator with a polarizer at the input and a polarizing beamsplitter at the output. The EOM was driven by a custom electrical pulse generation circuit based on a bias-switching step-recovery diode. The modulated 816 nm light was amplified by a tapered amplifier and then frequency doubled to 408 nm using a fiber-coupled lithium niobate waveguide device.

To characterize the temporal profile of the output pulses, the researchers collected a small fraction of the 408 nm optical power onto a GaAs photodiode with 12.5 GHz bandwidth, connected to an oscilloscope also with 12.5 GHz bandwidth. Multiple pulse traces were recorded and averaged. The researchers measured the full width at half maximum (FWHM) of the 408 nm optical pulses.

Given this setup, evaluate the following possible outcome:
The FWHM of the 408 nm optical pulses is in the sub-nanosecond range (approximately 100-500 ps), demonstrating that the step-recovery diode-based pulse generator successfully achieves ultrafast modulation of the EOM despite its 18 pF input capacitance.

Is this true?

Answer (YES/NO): YES